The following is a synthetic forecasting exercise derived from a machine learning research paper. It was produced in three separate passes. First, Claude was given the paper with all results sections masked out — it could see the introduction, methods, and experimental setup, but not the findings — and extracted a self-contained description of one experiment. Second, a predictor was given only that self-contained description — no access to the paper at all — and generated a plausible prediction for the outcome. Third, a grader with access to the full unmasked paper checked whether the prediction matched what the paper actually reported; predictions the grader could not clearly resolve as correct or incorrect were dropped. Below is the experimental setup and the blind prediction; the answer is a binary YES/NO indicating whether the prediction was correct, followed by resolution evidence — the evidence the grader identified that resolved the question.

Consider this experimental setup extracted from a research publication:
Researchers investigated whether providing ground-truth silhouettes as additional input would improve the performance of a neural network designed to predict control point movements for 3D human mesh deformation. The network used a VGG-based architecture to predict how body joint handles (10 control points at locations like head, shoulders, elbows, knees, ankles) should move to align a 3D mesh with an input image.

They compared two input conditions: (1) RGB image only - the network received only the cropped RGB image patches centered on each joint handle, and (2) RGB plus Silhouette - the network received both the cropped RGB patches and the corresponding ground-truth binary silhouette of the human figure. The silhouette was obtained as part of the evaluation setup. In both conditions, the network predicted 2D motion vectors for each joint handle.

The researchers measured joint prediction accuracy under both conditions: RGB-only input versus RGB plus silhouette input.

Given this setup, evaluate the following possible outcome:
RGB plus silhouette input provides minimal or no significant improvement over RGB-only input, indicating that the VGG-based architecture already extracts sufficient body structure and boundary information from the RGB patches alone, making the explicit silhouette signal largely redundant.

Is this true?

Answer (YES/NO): NO